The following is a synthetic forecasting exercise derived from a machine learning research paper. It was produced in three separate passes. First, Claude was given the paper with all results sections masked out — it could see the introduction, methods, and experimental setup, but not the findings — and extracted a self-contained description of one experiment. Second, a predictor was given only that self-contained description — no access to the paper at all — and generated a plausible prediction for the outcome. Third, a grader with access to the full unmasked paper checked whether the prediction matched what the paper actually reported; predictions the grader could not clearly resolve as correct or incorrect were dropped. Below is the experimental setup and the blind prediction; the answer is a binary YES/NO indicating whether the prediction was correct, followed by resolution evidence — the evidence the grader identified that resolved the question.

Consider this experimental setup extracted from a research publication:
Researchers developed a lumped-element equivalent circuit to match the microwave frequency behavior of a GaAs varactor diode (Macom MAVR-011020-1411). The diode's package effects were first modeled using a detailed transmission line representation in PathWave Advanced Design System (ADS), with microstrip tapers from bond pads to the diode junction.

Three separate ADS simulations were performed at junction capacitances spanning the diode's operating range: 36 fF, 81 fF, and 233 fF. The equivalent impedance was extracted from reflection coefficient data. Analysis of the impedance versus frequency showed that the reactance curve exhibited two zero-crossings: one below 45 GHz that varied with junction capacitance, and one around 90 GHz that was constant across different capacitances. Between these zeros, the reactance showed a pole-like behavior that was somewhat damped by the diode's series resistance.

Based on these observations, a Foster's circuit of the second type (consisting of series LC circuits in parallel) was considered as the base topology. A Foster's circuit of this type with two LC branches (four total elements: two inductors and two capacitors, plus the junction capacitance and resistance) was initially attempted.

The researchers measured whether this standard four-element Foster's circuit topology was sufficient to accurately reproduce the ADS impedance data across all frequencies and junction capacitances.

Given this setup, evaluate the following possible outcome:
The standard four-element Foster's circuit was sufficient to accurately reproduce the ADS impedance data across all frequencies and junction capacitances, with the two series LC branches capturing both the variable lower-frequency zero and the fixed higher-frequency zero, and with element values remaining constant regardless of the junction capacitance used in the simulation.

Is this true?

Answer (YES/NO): NO